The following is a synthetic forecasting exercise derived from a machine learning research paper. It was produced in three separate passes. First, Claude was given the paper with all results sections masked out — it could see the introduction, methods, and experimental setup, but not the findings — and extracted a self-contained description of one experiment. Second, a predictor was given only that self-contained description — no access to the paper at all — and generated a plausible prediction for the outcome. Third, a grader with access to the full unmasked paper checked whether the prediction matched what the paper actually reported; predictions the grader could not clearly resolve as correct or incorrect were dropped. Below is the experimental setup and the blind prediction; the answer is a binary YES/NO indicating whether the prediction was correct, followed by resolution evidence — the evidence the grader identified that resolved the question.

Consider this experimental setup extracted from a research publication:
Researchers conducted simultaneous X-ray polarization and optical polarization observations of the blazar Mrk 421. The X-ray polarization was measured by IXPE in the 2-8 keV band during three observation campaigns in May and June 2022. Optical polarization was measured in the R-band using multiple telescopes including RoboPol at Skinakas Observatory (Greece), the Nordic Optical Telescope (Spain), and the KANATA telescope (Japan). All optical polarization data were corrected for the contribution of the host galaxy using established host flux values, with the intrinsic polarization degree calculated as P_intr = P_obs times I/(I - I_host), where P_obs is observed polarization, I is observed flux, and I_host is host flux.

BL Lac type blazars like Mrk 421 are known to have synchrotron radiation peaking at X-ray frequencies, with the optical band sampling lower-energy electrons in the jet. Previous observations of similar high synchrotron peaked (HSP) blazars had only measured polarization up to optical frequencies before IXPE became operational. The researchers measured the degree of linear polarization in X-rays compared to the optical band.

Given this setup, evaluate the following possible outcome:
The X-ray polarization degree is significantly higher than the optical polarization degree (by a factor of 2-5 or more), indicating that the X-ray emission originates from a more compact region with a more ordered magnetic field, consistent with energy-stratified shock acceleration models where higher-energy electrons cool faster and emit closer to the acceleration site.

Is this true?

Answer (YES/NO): YES